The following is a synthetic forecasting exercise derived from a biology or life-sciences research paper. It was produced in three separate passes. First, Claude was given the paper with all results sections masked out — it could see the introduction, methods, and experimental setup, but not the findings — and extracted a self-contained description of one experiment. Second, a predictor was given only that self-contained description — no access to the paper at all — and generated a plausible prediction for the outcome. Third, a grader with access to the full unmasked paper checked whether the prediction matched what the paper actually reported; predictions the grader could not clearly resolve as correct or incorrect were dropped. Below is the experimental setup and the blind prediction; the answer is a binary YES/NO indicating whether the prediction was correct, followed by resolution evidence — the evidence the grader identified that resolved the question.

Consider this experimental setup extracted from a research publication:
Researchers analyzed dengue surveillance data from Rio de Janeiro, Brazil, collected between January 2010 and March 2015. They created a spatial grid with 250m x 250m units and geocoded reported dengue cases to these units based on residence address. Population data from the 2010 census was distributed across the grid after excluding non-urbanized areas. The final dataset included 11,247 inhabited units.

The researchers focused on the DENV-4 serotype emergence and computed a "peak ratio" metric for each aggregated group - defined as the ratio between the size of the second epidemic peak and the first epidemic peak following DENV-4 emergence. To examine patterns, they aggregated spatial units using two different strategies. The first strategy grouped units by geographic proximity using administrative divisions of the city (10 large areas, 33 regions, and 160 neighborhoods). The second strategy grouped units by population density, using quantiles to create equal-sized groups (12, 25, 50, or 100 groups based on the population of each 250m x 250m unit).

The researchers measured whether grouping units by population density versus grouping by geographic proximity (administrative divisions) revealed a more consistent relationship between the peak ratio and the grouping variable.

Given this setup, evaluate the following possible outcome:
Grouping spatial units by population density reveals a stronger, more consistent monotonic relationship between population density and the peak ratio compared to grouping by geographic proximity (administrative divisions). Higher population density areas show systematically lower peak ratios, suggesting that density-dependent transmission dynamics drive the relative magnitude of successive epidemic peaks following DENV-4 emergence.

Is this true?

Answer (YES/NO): NO